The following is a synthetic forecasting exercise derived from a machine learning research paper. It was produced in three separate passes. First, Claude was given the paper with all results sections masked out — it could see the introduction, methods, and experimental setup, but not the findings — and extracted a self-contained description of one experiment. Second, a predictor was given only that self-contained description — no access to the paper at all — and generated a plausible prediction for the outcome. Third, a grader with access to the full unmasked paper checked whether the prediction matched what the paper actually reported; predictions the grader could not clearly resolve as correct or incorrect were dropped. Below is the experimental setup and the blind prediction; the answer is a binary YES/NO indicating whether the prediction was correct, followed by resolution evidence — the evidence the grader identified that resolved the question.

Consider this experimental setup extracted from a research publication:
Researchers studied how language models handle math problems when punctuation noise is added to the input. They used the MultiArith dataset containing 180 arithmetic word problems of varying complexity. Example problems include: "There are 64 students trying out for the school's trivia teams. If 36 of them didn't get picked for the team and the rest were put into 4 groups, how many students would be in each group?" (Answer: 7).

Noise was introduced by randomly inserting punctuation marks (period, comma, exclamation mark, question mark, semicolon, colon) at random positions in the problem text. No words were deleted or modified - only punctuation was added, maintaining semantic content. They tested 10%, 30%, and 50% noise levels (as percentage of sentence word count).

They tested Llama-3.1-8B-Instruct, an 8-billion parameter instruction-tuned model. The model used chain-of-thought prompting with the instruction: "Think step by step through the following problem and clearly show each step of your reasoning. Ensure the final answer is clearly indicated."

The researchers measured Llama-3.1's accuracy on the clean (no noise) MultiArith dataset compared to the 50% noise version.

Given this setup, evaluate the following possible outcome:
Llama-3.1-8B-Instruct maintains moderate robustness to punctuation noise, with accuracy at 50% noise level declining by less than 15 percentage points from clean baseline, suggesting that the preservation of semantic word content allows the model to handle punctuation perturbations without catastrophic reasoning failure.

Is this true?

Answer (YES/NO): NO